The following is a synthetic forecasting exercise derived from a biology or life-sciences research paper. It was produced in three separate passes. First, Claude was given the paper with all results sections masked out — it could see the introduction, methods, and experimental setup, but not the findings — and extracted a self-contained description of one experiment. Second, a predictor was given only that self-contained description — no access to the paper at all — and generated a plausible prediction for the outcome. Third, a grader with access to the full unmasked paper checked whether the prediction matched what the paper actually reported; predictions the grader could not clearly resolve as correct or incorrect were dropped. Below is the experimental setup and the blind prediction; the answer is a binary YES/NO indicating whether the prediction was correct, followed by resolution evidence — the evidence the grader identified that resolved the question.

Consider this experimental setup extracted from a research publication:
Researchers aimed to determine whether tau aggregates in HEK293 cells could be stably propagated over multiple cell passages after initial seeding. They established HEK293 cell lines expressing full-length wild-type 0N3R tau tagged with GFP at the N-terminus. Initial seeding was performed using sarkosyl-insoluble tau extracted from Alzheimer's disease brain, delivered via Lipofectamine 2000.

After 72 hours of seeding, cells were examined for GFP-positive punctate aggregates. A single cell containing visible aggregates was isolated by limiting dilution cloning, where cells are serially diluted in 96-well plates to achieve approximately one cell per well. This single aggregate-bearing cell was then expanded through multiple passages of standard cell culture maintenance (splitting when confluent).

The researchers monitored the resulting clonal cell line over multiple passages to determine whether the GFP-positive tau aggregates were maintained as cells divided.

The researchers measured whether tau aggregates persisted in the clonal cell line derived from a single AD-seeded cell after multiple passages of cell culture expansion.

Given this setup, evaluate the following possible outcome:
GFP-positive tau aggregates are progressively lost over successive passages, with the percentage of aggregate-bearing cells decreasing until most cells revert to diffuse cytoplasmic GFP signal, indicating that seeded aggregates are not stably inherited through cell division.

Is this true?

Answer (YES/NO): NO